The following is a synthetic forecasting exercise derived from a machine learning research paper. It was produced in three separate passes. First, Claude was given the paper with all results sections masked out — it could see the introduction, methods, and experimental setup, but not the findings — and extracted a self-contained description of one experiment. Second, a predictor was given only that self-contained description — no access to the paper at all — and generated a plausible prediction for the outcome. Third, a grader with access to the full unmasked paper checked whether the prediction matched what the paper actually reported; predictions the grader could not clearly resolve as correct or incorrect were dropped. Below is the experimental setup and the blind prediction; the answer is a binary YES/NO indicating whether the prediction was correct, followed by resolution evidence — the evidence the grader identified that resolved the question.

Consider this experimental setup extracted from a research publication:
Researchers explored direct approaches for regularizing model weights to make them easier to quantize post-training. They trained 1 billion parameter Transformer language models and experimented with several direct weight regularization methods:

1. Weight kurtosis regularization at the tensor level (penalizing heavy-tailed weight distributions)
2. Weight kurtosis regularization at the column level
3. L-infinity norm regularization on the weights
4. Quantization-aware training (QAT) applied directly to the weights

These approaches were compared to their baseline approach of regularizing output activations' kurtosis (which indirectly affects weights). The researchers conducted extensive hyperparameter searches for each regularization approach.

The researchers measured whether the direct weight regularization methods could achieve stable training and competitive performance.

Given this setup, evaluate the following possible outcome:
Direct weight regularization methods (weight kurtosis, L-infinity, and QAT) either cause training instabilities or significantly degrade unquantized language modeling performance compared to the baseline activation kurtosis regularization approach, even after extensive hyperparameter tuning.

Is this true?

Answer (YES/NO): YES